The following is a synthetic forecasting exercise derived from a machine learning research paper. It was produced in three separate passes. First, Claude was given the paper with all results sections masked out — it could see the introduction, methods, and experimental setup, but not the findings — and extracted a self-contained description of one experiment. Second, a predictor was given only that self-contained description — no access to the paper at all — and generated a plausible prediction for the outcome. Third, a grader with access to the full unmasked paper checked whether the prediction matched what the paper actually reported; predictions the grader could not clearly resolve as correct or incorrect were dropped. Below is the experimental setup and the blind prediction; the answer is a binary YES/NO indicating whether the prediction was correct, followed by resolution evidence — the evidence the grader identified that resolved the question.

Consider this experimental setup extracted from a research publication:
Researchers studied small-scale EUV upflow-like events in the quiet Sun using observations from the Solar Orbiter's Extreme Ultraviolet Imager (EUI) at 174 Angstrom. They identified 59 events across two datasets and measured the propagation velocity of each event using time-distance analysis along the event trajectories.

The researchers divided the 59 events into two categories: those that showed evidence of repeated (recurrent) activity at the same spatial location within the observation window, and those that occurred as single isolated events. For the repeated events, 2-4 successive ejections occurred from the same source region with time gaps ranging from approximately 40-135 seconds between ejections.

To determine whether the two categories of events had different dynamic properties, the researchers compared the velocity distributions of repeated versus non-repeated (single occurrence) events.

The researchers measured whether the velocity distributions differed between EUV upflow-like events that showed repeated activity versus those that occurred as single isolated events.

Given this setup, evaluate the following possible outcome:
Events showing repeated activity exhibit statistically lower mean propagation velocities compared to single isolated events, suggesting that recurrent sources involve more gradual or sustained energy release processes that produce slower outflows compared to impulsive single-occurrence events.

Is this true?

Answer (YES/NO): NO